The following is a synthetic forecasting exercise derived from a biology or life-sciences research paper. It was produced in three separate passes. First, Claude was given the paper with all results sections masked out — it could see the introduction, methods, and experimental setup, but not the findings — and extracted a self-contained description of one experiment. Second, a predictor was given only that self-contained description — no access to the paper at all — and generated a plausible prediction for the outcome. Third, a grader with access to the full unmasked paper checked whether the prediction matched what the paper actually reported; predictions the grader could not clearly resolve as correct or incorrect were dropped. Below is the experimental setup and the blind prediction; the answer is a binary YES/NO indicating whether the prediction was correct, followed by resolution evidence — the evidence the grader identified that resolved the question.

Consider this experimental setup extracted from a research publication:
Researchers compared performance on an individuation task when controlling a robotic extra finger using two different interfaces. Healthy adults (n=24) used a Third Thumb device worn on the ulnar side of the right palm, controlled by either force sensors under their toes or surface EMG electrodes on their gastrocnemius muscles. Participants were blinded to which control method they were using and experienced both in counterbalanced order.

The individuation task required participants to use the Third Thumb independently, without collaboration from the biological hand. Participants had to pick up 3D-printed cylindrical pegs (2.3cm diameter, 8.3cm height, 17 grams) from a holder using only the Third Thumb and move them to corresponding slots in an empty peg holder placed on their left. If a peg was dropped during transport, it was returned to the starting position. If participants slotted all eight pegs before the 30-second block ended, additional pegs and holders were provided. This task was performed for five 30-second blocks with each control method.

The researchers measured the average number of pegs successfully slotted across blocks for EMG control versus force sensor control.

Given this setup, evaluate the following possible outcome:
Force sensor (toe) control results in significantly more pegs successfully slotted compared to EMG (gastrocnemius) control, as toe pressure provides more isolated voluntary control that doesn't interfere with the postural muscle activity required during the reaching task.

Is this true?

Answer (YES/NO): YES